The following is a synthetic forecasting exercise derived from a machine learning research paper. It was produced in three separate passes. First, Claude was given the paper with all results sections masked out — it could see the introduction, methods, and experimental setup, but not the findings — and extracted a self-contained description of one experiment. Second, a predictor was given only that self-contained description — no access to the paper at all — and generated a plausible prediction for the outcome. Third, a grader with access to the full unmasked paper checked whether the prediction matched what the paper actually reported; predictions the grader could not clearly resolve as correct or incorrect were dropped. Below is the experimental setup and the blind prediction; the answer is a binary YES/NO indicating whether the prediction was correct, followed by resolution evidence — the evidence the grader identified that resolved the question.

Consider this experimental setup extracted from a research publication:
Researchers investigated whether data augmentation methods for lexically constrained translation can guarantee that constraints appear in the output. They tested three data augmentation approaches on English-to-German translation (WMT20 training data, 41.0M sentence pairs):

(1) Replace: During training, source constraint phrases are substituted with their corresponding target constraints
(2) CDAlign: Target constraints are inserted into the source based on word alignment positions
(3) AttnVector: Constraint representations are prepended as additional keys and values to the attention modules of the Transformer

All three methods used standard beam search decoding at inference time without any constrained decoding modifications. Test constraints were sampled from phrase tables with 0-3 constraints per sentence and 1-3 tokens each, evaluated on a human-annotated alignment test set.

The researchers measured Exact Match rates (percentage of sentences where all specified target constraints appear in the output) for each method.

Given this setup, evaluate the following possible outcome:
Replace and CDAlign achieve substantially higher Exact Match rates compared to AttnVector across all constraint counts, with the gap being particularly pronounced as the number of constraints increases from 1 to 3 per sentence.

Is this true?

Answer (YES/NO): NO